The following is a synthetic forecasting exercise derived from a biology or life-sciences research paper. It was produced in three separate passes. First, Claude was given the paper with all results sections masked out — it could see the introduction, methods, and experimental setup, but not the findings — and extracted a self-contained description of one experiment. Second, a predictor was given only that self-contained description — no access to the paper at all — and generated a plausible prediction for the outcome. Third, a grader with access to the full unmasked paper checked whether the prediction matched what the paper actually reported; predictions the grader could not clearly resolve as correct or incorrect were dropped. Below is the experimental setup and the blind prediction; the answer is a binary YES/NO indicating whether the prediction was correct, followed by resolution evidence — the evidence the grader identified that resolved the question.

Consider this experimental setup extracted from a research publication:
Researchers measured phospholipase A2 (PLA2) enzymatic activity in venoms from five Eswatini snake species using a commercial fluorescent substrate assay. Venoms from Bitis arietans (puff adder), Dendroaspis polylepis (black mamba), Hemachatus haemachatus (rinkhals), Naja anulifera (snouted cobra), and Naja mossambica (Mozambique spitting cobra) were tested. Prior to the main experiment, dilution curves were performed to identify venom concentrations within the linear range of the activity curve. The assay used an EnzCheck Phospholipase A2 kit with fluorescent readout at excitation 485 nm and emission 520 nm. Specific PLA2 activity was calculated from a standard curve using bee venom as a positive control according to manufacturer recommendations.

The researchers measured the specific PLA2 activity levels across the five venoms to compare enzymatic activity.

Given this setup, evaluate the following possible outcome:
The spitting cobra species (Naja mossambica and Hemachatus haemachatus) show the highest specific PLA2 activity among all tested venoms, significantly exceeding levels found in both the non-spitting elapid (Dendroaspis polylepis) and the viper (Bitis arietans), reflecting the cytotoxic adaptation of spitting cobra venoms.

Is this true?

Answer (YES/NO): YES